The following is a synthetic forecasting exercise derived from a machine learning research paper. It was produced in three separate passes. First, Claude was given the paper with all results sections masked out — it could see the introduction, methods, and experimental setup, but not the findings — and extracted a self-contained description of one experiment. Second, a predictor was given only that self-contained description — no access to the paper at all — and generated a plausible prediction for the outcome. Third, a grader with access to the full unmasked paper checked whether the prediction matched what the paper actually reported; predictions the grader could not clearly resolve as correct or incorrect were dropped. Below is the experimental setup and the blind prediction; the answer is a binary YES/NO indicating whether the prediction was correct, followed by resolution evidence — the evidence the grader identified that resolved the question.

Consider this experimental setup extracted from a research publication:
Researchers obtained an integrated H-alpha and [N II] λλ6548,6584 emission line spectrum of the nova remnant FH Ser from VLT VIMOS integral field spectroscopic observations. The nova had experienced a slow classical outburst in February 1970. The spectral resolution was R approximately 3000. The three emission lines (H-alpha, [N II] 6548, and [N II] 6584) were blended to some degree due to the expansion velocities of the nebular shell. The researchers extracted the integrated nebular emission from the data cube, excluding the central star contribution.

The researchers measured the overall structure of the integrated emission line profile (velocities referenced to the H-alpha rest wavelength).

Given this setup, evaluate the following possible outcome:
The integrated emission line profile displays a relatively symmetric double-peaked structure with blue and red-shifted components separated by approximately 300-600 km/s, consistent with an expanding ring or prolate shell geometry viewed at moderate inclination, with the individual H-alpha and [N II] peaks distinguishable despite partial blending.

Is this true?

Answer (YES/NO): NO